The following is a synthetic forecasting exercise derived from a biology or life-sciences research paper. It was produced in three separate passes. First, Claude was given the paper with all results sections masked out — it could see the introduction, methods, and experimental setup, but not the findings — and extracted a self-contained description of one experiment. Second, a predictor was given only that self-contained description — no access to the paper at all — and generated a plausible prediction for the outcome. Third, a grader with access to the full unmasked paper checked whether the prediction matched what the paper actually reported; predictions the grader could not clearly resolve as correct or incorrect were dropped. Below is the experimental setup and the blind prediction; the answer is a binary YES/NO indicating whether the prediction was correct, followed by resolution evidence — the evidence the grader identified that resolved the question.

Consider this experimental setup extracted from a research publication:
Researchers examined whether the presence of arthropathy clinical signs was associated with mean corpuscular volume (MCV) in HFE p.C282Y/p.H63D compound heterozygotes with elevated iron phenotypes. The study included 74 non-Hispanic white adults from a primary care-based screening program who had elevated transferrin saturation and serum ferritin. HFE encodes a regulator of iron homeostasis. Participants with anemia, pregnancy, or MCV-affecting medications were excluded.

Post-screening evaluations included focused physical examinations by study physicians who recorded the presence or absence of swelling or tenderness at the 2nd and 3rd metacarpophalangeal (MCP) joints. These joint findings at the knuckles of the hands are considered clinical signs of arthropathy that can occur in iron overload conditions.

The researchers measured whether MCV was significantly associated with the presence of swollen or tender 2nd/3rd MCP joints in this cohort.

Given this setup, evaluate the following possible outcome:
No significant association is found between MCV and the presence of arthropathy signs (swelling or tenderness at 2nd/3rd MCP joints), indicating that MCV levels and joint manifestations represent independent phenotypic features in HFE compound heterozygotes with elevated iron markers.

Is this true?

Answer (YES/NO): YES